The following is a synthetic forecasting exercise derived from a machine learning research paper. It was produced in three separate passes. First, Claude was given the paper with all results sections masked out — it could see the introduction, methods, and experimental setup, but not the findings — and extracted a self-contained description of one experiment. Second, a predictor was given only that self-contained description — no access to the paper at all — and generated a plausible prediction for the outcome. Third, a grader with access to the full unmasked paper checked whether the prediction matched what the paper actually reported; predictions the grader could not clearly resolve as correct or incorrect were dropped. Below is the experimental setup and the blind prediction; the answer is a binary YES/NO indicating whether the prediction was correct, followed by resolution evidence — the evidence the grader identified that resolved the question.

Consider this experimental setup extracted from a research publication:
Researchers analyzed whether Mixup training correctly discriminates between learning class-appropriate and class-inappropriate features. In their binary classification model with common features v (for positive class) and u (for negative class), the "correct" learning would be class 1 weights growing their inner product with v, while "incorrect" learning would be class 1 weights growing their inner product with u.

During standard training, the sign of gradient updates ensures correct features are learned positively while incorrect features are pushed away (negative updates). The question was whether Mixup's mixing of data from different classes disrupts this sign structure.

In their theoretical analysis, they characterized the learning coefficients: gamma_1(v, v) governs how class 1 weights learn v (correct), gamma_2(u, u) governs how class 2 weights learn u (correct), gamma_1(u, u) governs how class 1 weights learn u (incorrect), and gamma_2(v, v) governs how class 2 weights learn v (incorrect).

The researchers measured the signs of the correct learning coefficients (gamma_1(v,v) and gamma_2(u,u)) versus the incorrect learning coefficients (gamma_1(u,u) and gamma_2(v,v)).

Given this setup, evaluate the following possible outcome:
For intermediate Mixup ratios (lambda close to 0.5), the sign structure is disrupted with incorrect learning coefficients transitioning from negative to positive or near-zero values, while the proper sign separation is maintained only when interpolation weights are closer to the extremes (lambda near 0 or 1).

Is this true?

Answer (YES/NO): NO